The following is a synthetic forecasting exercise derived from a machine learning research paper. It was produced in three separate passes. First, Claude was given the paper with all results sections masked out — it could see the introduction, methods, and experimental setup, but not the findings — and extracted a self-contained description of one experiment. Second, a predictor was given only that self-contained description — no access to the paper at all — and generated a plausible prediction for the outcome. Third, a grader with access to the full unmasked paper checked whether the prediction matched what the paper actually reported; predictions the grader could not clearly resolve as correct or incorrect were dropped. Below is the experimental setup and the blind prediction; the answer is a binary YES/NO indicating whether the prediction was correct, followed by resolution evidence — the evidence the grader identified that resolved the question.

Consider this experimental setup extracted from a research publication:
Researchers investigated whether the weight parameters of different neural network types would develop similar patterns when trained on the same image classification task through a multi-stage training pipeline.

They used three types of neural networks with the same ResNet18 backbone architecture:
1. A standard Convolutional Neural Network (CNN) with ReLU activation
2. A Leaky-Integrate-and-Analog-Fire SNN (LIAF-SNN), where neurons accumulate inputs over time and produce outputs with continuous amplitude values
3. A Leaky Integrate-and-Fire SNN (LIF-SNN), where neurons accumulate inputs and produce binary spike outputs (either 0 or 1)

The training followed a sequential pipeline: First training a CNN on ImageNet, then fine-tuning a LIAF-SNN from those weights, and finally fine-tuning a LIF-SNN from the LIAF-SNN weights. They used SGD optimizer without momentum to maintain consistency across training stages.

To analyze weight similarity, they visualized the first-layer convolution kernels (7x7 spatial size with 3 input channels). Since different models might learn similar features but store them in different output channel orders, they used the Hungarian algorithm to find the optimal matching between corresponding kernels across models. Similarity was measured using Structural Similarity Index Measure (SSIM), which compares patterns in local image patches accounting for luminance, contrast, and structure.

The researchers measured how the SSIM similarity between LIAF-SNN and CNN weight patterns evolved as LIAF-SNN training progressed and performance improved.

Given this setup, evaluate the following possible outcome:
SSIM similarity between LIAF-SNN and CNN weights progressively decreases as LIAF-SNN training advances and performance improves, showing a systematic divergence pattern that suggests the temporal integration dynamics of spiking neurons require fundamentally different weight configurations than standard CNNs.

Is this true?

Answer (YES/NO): NO